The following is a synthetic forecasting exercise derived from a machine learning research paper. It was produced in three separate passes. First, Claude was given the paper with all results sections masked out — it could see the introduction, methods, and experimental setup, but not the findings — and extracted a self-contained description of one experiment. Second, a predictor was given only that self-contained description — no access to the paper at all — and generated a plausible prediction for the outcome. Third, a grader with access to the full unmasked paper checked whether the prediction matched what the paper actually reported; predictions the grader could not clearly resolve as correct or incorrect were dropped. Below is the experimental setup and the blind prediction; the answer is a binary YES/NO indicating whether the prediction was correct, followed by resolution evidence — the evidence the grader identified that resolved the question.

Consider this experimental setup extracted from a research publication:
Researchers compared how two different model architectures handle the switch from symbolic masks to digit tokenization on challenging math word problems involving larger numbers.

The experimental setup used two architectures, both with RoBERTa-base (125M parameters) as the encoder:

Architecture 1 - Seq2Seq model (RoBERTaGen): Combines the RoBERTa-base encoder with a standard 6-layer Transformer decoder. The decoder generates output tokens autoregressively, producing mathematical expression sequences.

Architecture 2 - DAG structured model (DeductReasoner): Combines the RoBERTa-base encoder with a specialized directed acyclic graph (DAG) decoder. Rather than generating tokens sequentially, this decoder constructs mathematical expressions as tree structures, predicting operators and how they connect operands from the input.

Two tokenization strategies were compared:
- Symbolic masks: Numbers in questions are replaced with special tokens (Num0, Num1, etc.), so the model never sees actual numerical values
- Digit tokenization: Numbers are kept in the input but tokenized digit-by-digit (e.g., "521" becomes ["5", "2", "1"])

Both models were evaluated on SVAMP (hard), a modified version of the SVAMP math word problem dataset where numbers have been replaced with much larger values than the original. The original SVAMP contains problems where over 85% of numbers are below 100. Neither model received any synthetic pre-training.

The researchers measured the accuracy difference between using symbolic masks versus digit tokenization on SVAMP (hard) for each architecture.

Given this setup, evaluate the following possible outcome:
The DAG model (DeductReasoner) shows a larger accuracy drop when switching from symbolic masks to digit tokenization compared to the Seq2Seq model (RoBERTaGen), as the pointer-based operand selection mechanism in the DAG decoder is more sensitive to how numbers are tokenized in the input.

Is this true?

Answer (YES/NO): NO